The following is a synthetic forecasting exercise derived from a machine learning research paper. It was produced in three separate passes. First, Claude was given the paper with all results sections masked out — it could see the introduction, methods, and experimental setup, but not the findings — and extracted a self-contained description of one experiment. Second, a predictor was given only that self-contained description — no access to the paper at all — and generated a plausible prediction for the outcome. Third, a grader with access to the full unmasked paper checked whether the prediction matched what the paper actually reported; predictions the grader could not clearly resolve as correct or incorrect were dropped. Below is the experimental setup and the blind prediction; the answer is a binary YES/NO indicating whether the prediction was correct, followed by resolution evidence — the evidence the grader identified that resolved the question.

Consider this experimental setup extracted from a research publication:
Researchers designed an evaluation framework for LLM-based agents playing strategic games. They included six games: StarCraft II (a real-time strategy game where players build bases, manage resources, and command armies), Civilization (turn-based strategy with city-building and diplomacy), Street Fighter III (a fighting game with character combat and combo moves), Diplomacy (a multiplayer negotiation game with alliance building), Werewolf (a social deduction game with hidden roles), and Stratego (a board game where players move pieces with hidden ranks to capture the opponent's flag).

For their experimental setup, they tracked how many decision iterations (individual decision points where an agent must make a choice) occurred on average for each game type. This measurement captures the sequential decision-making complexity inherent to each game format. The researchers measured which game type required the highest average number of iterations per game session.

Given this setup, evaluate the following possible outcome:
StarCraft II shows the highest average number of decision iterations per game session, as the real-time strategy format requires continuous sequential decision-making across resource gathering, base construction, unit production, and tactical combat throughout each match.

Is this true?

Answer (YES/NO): NO